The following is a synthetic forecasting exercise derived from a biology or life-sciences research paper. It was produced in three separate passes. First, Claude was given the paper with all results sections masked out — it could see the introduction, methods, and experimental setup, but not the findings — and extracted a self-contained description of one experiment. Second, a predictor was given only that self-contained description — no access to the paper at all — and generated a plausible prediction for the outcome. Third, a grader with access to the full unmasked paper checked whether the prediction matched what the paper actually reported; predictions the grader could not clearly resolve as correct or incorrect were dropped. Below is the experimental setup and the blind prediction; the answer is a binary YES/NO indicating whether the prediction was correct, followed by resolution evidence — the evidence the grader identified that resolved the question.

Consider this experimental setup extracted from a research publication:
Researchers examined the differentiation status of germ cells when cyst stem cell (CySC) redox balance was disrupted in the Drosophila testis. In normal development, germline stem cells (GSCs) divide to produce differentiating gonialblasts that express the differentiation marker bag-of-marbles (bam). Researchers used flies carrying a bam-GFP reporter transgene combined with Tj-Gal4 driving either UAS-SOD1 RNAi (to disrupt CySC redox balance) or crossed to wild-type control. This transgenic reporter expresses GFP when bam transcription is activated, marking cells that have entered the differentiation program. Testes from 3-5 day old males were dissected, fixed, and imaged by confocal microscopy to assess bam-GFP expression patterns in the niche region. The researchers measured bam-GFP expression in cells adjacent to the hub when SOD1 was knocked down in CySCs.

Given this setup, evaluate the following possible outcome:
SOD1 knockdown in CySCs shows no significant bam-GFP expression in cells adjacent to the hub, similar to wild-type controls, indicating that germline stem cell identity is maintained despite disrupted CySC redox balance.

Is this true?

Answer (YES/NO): NO